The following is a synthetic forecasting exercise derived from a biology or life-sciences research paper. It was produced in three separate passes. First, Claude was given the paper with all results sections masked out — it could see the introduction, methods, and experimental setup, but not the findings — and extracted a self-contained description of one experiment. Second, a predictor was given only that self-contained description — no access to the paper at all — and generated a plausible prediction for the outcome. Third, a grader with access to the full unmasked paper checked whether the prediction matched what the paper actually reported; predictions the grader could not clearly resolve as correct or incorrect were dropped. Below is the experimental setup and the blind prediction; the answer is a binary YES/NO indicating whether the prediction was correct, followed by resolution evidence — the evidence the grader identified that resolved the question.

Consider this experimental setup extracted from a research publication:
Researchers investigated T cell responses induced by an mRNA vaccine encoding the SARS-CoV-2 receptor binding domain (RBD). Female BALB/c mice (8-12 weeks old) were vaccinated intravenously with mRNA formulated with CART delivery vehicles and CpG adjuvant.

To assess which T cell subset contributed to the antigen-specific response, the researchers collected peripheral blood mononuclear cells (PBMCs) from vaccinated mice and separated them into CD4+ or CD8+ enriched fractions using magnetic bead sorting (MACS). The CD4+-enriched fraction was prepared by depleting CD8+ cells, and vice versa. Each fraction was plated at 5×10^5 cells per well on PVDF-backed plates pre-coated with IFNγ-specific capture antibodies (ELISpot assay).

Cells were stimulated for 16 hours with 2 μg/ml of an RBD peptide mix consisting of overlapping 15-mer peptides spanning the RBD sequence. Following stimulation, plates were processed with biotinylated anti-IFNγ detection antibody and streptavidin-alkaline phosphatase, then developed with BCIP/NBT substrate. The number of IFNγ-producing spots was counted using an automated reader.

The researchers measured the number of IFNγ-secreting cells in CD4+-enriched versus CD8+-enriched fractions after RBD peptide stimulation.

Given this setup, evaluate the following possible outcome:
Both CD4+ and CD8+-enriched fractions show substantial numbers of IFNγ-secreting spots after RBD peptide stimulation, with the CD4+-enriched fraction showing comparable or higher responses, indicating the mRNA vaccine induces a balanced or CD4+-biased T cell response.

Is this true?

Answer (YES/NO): NO